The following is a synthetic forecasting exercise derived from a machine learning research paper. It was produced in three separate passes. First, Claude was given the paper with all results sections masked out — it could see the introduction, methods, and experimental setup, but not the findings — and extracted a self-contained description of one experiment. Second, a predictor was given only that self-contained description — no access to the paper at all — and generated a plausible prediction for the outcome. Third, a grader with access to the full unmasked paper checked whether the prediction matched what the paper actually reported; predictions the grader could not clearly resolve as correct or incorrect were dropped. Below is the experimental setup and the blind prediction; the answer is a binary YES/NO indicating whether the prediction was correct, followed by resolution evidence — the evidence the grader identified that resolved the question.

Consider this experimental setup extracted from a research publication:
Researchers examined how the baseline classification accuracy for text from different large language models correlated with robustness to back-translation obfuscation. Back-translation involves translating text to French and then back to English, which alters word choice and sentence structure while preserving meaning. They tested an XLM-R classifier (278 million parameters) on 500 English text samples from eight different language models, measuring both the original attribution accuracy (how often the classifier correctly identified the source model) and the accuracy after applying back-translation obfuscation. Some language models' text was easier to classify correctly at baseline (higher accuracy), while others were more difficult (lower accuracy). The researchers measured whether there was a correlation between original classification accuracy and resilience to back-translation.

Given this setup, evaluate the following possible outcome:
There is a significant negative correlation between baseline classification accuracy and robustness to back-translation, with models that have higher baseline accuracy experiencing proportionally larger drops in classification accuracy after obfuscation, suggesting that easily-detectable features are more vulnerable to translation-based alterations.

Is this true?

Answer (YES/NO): YES